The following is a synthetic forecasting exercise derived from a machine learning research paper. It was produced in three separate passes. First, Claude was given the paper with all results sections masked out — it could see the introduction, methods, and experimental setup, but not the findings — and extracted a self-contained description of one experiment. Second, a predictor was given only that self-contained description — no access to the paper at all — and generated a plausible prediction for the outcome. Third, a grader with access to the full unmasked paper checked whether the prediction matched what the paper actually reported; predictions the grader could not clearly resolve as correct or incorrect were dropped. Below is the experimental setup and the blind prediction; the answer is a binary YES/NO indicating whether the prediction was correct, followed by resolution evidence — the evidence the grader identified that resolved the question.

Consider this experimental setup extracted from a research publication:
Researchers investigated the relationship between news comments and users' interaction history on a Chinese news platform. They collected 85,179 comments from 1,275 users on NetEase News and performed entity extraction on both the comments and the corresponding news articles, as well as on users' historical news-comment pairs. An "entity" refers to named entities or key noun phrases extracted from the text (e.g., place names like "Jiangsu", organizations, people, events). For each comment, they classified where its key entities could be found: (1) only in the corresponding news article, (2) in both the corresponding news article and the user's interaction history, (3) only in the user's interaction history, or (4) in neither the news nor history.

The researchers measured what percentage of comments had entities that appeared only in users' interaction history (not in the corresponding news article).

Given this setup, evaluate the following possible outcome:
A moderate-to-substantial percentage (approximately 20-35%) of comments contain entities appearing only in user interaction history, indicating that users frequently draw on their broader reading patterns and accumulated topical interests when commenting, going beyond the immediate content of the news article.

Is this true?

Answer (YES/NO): YES